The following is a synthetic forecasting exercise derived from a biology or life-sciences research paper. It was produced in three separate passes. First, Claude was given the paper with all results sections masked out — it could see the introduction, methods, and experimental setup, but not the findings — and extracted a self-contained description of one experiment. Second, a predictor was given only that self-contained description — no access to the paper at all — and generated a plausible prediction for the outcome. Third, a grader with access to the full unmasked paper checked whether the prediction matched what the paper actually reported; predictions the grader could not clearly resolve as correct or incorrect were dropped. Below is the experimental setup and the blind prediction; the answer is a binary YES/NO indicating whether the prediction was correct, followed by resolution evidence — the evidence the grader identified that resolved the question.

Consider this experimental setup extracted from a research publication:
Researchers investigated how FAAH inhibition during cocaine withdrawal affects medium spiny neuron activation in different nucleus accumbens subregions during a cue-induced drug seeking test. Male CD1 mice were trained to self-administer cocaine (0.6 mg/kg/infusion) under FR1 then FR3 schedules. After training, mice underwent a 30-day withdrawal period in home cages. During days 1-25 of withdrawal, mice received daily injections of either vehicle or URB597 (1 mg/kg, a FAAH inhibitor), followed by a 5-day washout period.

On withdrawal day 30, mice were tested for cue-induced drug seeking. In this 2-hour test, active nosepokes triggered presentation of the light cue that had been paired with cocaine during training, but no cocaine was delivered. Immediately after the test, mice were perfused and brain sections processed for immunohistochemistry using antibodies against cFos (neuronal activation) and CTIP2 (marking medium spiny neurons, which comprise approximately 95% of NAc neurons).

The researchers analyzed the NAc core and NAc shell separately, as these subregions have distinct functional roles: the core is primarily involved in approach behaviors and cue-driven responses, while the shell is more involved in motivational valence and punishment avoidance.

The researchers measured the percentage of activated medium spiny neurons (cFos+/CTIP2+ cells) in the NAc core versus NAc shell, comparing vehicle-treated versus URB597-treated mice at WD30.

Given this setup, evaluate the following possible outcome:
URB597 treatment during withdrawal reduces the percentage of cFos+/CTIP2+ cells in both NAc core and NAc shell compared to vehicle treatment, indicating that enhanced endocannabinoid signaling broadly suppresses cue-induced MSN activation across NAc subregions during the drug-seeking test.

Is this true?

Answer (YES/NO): NO